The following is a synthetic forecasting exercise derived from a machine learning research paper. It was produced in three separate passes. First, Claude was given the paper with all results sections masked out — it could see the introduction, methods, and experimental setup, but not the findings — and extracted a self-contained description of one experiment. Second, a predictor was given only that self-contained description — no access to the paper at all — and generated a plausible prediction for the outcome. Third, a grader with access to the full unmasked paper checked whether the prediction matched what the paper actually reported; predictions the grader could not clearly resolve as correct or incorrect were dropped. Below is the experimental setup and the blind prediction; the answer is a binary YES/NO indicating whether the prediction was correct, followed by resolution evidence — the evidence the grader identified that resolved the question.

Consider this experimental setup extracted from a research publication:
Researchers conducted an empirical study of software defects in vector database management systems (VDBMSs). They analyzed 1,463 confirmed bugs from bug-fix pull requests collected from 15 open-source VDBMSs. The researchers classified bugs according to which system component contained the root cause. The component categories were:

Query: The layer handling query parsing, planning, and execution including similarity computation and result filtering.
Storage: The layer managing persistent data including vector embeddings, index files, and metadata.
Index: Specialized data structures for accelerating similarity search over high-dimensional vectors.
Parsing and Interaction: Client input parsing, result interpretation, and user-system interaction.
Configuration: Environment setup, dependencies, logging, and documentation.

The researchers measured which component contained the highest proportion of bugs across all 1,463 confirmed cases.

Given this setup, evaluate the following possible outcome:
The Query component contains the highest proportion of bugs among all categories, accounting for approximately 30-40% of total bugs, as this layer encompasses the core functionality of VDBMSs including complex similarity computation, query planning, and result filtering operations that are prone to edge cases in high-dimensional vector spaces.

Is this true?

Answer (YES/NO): NO